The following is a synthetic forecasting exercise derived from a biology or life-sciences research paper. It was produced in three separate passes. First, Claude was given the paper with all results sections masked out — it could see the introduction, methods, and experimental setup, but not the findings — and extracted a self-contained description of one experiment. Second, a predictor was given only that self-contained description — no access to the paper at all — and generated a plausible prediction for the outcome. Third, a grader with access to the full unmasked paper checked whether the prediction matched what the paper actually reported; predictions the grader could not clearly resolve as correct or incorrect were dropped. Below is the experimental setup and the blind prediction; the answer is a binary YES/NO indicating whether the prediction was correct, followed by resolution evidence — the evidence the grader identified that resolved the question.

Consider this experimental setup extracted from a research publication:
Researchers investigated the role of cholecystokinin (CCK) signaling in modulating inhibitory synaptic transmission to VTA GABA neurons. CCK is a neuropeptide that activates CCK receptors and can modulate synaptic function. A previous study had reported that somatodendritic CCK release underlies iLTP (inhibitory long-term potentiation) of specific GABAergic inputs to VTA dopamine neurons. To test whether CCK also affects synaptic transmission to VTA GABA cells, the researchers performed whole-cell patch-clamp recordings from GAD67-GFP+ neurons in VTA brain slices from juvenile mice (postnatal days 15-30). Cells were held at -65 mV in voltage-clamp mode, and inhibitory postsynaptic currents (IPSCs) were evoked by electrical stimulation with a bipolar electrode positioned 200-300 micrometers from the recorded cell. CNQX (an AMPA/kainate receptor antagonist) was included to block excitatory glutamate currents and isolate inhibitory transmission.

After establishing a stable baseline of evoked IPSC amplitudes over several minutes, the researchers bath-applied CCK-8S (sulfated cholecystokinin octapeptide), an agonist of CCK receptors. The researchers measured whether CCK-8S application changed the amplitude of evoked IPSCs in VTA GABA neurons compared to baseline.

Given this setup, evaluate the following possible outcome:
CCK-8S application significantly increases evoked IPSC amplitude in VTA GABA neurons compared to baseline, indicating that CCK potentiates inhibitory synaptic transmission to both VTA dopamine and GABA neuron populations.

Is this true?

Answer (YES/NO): YES